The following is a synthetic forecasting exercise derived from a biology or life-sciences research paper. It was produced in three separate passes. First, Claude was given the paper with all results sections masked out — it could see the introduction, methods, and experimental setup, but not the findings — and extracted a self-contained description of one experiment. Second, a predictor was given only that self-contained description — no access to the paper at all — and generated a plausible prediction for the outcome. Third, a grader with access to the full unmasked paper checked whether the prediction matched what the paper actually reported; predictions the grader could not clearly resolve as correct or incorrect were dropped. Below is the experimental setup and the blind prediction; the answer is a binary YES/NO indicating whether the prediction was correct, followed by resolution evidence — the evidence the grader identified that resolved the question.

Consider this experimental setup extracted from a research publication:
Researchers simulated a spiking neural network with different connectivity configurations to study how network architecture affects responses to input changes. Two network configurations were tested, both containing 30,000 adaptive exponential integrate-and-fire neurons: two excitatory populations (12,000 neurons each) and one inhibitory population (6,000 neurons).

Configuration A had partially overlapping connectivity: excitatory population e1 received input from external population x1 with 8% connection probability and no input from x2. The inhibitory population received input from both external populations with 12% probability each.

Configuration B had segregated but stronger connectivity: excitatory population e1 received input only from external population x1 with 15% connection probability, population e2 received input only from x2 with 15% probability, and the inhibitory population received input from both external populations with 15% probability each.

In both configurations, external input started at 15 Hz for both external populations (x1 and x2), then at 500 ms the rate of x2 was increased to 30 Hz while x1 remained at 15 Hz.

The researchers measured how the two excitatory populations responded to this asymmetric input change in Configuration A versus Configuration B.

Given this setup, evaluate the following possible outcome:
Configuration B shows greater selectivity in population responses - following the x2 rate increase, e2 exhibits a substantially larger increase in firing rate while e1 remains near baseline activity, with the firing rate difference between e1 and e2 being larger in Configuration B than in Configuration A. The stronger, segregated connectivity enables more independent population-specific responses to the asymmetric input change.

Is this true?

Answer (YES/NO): NO